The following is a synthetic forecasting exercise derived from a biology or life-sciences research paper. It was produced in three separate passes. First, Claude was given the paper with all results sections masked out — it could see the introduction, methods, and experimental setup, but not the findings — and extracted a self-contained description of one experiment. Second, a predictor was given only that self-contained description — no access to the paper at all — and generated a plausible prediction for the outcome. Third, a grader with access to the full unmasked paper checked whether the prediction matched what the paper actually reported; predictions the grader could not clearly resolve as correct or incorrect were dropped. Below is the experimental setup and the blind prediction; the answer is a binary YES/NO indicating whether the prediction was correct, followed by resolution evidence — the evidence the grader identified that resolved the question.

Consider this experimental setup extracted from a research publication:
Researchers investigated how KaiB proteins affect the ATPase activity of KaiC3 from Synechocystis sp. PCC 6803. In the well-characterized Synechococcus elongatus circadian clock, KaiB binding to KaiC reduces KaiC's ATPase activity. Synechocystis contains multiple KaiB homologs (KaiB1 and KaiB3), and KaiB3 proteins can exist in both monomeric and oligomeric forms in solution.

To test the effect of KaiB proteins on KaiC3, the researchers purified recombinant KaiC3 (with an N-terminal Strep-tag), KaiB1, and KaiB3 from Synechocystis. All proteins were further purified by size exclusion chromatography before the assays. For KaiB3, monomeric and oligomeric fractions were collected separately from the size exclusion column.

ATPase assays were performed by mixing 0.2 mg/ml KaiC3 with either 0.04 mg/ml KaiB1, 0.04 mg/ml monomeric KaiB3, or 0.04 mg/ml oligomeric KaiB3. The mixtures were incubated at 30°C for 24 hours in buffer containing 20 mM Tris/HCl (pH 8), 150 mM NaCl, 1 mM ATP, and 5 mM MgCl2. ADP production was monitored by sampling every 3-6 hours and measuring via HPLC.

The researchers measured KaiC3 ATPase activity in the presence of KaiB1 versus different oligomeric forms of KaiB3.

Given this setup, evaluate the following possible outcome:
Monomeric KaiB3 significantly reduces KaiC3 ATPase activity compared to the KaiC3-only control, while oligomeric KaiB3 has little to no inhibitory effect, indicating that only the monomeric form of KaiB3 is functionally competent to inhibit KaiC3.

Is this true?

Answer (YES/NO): YES